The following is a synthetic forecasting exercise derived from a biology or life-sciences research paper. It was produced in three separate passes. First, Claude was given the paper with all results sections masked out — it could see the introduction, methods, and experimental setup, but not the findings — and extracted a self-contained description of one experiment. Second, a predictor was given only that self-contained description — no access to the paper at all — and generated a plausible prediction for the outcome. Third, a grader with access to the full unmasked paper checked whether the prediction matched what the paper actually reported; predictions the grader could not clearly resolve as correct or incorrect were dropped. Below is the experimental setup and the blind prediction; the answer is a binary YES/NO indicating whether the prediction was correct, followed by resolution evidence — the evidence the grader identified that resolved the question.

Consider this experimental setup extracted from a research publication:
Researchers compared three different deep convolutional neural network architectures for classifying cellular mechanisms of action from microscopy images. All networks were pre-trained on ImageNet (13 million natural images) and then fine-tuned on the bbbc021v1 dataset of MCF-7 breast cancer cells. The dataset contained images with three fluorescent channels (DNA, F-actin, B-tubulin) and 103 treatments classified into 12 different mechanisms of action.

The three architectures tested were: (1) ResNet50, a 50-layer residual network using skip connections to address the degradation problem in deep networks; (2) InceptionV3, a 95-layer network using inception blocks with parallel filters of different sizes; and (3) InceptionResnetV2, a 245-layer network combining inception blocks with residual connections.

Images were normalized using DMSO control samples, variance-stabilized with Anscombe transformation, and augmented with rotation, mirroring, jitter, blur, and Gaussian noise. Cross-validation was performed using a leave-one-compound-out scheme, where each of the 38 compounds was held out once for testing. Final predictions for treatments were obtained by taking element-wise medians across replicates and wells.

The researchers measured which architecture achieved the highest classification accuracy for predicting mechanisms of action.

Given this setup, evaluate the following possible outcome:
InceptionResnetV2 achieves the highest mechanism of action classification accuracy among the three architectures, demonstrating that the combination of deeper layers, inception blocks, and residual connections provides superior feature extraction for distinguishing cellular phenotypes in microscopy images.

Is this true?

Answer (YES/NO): NO